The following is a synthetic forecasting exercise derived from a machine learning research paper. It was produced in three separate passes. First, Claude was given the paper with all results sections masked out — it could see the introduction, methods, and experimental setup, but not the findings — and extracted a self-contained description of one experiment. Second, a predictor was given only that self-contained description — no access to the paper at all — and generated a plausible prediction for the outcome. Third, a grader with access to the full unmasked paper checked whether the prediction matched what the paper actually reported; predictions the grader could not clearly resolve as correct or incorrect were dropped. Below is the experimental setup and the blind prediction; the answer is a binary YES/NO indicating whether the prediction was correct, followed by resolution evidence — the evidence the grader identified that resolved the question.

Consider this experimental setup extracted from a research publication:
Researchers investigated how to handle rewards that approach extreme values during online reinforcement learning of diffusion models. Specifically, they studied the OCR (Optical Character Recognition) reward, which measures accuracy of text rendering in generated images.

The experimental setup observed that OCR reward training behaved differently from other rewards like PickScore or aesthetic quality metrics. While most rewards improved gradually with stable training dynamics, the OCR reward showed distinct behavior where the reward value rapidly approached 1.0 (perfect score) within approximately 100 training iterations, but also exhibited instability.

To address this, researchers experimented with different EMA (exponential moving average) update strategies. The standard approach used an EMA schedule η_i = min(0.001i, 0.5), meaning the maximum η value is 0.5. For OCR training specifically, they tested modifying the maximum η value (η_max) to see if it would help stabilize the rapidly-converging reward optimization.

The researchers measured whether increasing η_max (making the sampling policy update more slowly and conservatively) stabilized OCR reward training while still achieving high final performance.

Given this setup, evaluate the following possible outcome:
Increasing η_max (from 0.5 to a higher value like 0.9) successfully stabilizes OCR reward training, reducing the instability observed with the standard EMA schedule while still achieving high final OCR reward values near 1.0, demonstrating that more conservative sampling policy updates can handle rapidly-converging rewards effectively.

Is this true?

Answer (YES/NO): YES